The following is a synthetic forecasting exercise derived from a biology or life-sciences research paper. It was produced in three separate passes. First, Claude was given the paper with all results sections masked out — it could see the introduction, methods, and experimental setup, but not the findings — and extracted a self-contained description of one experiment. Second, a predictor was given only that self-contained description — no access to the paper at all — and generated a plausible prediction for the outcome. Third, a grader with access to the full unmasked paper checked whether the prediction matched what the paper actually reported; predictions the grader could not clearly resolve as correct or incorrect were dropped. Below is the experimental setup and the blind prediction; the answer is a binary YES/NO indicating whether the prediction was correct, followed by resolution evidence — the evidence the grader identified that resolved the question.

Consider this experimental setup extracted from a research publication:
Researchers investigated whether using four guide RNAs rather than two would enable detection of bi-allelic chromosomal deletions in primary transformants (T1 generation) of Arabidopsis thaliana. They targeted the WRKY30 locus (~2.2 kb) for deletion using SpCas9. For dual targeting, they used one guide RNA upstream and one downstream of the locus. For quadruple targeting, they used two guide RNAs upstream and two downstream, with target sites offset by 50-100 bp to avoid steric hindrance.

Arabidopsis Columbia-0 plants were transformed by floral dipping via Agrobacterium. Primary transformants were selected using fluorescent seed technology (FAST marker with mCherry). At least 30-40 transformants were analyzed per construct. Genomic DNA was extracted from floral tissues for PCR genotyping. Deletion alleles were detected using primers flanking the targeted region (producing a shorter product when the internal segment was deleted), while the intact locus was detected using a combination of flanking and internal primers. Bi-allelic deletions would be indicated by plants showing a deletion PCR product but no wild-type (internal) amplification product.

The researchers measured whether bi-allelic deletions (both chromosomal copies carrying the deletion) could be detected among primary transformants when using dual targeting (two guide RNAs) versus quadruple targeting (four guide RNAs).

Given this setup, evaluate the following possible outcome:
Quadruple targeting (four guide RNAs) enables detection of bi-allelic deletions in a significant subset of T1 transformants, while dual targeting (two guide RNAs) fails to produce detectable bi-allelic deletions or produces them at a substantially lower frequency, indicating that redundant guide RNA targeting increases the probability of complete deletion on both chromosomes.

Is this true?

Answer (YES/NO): YES